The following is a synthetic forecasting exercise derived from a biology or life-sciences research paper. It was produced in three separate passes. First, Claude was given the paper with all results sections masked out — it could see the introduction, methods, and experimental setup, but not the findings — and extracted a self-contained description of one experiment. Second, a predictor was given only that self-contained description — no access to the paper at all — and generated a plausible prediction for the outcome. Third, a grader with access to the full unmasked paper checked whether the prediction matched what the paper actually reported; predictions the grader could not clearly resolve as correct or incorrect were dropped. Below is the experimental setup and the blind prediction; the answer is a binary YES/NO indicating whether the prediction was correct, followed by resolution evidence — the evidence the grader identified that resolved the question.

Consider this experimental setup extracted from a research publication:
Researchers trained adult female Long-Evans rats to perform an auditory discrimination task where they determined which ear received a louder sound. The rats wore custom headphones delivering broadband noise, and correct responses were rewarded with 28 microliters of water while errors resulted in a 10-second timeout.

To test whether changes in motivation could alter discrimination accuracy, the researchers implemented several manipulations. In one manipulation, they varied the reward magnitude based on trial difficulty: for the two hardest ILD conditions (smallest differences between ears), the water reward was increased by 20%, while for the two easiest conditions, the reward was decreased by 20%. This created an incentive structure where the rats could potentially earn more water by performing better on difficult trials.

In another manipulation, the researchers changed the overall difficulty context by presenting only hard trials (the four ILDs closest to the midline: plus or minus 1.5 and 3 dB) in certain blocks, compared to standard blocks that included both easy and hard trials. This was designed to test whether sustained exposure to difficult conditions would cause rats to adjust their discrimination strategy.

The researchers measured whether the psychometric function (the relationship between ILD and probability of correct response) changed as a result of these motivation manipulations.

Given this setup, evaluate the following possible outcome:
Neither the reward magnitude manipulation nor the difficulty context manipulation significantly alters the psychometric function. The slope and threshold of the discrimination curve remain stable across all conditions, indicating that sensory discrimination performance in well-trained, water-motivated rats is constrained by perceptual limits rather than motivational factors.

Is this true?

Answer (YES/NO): YES